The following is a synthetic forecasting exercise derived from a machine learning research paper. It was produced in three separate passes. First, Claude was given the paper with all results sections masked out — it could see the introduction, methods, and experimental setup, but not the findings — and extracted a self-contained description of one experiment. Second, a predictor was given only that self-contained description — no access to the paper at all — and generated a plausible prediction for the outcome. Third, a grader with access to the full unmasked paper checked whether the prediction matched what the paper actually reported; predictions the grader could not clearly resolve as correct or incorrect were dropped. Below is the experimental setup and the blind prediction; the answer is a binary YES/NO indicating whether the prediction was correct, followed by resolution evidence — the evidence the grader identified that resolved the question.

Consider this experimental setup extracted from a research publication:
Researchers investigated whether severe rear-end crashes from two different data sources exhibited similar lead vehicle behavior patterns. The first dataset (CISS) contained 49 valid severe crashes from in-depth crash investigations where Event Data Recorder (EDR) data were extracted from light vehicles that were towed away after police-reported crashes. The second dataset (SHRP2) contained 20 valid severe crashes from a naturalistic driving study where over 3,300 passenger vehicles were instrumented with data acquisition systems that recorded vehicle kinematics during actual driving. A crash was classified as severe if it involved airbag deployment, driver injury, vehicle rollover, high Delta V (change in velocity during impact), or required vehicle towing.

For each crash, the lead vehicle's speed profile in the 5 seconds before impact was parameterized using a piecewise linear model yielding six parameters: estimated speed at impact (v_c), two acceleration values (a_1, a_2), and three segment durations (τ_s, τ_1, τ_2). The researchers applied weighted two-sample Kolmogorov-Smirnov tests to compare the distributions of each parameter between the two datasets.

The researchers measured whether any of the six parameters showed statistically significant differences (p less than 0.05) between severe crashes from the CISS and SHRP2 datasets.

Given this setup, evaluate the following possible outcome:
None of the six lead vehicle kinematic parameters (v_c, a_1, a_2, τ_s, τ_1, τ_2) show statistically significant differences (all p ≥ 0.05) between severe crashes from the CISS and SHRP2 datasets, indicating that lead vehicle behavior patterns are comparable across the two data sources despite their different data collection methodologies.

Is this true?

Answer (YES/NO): YES